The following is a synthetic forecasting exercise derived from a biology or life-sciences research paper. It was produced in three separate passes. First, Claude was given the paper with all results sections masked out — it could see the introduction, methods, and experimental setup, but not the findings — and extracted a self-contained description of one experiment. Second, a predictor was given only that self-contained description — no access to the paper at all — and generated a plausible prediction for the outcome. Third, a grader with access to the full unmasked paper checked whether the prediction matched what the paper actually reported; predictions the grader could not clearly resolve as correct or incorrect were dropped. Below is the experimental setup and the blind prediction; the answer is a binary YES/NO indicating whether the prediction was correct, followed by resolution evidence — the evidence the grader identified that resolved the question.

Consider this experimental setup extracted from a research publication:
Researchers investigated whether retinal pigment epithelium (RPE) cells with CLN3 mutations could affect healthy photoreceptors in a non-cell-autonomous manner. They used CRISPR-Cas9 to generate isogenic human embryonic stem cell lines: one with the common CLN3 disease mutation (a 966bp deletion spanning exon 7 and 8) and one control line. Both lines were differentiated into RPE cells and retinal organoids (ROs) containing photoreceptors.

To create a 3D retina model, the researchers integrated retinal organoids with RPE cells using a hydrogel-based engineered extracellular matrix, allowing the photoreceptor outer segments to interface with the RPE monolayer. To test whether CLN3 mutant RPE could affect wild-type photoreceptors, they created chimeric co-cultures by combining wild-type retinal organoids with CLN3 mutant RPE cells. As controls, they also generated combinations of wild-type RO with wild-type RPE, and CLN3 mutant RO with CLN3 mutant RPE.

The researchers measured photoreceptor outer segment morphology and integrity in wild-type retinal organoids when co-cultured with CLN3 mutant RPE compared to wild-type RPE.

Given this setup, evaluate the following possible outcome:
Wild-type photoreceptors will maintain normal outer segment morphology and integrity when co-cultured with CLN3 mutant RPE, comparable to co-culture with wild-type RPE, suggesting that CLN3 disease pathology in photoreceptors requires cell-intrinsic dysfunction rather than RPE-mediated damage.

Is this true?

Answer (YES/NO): NO